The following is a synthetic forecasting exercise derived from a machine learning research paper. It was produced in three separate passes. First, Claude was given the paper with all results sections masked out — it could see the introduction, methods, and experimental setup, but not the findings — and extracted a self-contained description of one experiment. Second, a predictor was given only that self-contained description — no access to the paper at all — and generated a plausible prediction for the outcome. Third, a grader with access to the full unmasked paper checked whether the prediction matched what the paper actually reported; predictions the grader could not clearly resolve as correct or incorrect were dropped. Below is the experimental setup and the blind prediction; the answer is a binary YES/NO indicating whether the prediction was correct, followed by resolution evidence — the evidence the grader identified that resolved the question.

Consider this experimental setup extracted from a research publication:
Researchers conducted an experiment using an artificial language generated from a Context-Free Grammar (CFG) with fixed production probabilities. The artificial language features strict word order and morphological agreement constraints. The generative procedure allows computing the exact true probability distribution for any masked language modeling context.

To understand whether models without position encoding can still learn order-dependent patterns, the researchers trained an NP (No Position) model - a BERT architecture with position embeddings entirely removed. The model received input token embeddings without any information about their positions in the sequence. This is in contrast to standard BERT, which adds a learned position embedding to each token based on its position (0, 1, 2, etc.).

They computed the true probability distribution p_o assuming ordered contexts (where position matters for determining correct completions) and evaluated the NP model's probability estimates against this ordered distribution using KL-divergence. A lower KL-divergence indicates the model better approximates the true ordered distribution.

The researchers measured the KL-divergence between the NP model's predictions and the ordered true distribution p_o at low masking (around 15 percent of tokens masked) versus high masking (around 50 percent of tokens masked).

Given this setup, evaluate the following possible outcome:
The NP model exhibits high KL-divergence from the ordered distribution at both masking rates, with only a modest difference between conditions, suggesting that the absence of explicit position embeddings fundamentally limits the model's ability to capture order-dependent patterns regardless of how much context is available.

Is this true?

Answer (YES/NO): NO